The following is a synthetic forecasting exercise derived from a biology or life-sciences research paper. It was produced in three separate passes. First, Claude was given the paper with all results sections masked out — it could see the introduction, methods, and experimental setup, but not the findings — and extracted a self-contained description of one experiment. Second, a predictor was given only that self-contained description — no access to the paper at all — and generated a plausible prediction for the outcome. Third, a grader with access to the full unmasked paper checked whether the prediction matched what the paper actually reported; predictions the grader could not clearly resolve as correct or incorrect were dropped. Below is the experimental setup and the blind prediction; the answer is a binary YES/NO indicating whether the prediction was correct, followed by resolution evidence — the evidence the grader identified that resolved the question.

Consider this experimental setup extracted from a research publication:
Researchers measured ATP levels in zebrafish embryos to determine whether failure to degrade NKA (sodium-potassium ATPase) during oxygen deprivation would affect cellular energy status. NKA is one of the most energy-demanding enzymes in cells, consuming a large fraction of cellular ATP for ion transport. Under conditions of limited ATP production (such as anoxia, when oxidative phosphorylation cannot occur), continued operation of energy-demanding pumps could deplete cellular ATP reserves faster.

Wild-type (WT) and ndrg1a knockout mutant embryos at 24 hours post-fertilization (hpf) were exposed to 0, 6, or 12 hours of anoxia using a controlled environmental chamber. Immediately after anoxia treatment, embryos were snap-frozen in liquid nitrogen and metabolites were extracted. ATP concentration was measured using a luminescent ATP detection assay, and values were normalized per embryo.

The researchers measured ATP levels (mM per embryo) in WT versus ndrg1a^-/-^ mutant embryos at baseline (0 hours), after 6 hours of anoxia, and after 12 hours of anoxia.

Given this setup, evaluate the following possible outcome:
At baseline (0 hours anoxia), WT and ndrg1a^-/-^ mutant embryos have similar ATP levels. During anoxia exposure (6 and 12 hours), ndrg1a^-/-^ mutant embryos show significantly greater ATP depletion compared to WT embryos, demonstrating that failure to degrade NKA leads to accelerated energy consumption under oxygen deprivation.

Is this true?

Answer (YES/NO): NO